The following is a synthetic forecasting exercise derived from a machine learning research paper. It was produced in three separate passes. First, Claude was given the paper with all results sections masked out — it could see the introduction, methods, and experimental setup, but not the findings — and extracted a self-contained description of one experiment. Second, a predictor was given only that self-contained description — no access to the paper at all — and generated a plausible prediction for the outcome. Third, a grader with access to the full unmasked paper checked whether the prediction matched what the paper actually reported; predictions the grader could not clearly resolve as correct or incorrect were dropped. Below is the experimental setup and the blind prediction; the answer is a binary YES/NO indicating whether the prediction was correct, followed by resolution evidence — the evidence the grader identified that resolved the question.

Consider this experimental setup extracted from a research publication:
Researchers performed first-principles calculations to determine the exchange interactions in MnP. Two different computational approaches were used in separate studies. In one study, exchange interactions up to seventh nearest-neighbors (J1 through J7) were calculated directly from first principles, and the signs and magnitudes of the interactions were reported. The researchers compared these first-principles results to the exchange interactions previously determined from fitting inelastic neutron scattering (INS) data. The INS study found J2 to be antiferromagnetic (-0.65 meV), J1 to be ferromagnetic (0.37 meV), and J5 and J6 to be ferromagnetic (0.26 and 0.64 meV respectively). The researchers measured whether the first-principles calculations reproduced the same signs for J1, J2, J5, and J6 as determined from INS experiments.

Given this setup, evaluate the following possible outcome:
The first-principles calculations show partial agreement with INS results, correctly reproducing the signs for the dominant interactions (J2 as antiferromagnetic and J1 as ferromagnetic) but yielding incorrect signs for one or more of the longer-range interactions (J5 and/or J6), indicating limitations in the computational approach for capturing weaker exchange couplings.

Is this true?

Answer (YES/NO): NO